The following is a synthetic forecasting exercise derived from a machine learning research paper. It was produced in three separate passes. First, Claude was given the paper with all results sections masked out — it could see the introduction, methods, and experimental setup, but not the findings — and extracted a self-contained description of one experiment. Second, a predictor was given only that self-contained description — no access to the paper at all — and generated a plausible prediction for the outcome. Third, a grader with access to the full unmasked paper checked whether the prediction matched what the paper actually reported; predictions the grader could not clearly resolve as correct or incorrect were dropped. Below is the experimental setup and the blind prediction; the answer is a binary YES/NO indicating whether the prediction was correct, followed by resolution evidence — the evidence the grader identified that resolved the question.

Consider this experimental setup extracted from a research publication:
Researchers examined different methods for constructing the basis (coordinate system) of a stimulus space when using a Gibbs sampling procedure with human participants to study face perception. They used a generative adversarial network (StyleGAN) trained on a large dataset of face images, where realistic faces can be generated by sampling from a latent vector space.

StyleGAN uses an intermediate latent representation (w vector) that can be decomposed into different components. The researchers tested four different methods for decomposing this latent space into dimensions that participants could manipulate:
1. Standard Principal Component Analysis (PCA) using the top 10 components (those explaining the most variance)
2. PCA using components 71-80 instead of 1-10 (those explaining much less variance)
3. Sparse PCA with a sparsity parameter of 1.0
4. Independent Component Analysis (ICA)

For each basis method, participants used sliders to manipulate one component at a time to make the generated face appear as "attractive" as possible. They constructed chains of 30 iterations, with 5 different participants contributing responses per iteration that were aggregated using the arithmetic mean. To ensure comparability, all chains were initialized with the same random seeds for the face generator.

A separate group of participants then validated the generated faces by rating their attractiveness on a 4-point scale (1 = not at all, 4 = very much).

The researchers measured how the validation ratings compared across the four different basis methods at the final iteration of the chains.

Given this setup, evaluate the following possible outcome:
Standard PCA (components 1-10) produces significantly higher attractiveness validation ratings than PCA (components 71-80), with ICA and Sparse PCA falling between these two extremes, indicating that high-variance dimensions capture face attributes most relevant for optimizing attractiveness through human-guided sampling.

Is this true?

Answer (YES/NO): NO